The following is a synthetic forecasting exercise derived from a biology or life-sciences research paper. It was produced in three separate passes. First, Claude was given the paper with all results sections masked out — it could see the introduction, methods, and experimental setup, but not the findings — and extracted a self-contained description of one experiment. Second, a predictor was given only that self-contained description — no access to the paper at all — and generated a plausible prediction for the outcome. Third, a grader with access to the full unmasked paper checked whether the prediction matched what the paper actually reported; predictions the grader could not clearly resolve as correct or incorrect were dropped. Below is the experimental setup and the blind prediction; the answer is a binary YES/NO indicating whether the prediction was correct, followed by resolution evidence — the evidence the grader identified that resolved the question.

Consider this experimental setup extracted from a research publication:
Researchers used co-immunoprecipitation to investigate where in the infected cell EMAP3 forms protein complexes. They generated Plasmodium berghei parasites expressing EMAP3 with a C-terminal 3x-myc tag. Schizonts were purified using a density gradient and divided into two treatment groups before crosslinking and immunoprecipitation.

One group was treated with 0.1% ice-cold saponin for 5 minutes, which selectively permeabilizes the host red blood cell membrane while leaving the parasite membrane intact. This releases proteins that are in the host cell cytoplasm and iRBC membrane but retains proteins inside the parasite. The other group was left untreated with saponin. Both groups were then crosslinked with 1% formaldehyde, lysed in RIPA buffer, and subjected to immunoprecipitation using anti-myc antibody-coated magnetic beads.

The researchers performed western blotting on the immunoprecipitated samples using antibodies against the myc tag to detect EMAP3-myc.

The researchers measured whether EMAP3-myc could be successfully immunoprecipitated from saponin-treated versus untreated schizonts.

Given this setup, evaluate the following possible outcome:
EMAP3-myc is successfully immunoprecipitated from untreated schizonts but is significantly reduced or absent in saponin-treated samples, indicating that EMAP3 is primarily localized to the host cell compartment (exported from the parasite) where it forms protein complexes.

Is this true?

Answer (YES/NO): NO